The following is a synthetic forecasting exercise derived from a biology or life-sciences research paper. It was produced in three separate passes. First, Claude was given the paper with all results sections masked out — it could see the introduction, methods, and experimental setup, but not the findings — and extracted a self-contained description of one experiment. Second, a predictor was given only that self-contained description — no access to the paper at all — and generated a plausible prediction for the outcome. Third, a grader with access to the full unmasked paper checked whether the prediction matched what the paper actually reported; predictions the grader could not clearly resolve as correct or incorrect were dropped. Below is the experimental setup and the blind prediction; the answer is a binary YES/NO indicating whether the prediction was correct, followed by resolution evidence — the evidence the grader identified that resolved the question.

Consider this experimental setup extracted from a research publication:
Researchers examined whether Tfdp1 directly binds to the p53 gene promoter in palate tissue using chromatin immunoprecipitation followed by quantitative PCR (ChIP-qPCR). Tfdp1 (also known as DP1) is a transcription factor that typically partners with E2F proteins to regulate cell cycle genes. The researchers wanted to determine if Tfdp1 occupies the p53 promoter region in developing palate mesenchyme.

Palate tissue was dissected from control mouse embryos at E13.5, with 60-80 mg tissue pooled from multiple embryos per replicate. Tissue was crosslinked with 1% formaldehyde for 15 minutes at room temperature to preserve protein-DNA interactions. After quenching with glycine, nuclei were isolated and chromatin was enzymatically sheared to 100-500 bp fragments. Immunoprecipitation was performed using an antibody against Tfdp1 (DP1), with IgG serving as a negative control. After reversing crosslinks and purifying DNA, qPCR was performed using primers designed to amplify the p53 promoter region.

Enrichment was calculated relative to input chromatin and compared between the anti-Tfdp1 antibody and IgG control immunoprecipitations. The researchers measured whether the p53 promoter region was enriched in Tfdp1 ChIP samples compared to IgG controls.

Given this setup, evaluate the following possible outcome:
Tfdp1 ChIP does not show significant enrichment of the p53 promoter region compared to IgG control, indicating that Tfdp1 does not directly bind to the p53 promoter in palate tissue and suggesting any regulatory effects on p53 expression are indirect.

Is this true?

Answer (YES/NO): NO